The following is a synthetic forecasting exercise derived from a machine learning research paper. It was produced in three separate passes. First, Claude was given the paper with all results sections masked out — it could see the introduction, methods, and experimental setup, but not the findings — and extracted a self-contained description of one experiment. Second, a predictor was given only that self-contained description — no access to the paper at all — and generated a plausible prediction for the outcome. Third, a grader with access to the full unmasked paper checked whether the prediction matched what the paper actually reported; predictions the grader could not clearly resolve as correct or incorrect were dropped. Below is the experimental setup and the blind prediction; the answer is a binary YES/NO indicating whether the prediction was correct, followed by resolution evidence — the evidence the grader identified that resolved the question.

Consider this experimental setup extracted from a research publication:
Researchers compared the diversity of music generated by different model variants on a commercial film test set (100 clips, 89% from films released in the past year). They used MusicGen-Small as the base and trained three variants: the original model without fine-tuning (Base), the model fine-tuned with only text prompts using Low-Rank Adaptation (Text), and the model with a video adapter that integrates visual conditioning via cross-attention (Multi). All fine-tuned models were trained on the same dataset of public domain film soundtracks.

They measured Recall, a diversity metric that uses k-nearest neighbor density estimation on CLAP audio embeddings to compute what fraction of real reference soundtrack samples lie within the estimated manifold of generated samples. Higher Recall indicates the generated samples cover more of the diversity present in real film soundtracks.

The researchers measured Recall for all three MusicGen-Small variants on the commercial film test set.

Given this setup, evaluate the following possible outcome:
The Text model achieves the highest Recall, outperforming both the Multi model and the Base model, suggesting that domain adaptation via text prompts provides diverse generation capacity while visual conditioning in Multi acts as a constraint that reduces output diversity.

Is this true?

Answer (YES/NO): YES